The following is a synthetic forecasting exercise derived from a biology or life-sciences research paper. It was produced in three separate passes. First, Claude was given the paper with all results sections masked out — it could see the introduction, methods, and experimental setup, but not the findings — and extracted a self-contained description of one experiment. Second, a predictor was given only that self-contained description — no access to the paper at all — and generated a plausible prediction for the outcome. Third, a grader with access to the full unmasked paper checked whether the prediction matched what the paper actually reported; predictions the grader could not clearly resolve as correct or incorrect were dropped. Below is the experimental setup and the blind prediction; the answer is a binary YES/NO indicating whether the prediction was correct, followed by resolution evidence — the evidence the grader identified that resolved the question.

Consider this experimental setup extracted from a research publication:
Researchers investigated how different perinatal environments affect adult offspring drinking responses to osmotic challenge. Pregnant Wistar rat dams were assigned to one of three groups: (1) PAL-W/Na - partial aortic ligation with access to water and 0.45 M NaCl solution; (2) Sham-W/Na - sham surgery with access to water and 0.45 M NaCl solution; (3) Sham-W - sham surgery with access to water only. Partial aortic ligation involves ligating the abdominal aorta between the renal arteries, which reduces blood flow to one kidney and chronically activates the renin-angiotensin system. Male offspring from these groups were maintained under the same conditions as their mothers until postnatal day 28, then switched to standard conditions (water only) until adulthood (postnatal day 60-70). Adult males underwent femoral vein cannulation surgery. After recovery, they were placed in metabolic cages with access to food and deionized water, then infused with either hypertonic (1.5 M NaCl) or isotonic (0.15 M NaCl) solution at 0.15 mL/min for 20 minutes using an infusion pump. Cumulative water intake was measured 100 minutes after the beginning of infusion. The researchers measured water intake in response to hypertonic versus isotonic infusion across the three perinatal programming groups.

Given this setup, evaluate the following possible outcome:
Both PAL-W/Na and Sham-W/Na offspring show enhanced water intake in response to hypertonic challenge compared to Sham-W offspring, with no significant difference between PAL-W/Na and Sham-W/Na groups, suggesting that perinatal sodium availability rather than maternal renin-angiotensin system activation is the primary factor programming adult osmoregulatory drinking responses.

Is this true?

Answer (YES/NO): NO